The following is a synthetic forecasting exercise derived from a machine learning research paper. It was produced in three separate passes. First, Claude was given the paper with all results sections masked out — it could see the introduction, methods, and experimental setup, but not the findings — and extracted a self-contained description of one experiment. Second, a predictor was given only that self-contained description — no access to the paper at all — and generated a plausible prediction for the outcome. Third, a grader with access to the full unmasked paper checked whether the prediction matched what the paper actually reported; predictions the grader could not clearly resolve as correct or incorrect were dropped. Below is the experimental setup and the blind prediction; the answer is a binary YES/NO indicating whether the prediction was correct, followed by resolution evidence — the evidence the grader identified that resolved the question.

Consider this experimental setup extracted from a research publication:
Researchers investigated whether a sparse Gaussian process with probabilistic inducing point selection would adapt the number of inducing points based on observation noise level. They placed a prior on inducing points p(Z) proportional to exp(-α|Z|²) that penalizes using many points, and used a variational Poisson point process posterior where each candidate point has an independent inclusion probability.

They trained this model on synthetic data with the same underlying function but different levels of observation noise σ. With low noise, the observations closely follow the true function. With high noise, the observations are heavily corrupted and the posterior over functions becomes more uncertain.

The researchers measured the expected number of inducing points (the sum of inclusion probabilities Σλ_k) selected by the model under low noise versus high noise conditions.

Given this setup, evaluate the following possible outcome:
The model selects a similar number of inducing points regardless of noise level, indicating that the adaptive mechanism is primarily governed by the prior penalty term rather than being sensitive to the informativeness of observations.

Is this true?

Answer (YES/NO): NO